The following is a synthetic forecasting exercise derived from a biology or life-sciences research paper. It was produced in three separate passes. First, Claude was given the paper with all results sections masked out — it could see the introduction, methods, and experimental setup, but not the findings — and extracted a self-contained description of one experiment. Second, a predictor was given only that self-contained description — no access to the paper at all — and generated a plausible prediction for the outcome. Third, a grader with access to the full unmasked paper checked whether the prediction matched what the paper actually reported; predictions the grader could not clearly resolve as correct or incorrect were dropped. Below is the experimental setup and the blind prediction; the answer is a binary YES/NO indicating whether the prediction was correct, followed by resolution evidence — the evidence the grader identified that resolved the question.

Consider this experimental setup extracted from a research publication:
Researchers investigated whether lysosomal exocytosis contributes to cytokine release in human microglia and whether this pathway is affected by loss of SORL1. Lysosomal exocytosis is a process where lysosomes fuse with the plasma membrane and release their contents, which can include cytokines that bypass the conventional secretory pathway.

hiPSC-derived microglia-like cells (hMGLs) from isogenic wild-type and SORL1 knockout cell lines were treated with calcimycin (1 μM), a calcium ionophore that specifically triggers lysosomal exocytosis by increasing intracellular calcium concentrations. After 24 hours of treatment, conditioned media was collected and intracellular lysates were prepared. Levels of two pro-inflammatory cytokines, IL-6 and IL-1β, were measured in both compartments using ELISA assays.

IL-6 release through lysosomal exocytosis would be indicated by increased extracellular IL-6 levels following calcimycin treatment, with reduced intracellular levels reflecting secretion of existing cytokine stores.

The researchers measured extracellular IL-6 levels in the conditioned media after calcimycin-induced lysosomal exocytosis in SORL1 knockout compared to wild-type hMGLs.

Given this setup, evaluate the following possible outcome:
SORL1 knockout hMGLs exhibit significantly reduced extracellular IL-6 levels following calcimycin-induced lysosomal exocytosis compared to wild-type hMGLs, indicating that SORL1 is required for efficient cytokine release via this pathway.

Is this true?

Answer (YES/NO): YES